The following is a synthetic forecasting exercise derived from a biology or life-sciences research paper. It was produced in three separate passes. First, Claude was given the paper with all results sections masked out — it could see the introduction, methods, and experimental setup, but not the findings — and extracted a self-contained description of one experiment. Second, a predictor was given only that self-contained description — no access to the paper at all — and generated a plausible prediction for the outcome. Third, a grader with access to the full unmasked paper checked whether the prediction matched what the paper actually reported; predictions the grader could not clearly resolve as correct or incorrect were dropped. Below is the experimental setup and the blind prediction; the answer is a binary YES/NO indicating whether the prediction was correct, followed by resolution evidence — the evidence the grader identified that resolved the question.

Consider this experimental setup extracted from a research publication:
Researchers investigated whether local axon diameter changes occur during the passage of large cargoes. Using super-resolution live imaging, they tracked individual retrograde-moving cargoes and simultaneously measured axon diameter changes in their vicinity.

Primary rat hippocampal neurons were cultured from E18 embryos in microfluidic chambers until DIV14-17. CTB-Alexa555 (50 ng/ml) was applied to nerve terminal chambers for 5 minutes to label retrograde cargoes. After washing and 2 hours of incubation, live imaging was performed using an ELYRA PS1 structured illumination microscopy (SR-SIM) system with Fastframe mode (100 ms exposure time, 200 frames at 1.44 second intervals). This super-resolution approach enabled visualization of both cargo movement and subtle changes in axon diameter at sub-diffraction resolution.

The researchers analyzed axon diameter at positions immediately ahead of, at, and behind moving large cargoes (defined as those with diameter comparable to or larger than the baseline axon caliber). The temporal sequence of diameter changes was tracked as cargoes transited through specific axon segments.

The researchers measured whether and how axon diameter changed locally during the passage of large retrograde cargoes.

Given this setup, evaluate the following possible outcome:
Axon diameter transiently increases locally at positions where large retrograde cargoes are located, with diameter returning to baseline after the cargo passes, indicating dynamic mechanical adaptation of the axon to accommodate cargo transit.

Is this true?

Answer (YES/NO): YES